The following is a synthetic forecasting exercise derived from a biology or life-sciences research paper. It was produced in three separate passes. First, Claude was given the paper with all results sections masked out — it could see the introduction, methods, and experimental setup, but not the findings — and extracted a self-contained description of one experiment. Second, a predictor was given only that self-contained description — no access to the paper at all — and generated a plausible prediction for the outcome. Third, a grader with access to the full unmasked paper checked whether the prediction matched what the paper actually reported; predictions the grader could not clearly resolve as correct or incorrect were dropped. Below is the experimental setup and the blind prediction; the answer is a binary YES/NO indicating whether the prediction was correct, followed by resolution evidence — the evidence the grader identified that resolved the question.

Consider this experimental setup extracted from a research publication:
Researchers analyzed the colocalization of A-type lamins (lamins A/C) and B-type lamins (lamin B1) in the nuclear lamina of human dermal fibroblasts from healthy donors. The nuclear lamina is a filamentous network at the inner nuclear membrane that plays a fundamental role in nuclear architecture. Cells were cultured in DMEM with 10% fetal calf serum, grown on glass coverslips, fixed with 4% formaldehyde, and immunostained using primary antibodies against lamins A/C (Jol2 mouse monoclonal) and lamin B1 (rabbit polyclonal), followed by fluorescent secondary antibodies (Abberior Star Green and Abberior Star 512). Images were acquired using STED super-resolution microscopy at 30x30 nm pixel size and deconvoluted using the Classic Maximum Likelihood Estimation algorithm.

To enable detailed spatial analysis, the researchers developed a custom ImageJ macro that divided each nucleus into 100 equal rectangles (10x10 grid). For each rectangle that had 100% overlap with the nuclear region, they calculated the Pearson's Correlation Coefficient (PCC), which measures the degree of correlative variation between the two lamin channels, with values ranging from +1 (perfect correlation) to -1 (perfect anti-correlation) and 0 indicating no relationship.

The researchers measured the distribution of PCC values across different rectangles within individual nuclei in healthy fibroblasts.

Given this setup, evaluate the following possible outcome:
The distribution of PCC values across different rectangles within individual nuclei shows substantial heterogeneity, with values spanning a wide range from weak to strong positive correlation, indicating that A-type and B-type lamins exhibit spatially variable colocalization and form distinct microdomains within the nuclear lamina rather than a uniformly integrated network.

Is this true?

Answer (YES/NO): YES